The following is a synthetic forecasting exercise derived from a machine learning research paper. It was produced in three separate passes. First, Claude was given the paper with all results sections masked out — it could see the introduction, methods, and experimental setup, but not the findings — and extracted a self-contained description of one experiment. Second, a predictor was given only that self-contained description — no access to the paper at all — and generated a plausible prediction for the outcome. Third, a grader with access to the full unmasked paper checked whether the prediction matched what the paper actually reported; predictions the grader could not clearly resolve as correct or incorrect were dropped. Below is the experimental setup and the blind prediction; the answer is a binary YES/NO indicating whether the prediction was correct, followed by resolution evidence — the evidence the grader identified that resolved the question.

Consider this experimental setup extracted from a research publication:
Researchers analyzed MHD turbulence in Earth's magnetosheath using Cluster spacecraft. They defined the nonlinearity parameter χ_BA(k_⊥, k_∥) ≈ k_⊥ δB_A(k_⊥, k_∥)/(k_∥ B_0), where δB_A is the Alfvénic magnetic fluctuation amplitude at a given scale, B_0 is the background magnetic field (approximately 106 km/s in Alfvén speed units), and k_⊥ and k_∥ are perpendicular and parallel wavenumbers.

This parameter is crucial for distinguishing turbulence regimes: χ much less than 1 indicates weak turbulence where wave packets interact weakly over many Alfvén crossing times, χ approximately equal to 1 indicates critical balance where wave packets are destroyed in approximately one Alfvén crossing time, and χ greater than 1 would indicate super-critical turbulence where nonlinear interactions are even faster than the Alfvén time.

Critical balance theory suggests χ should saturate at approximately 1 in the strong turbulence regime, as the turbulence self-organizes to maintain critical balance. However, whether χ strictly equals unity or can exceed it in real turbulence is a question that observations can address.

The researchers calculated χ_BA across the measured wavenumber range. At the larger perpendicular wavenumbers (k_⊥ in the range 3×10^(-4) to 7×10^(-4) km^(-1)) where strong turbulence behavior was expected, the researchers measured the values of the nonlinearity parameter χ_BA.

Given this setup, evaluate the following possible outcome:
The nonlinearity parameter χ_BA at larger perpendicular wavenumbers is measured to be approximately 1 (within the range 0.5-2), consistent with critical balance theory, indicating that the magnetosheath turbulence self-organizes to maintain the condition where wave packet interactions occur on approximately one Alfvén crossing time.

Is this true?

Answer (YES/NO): YES